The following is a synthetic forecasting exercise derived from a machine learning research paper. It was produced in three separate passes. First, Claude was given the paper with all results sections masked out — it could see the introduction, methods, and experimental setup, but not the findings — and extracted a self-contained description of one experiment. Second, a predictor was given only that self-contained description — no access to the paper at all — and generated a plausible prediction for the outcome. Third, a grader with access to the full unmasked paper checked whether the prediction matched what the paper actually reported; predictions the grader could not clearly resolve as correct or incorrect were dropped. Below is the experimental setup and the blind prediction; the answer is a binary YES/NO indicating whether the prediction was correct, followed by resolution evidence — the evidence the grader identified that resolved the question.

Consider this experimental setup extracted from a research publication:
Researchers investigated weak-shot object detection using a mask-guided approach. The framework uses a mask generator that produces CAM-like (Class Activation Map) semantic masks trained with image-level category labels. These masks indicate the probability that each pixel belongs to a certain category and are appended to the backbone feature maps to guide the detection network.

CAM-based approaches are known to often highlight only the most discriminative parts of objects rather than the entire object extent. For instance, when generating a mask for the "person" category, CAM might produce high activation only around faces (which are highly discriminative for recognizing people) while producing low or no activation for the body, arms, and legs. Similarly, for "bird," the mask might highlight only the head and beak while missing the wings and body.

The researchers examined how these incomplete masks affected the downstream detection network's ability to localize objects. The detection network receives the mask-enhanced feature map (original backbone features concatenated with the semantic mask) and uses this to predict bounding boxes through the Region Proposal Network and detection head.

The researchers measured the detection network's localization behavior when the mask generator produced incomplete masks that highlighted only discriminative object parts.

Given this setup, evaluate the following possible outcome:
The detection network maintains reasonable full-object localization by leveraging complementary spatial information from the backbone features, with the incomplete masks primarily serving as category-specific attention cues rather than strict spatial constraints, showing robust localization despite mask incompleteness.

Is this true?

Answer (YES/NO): NO